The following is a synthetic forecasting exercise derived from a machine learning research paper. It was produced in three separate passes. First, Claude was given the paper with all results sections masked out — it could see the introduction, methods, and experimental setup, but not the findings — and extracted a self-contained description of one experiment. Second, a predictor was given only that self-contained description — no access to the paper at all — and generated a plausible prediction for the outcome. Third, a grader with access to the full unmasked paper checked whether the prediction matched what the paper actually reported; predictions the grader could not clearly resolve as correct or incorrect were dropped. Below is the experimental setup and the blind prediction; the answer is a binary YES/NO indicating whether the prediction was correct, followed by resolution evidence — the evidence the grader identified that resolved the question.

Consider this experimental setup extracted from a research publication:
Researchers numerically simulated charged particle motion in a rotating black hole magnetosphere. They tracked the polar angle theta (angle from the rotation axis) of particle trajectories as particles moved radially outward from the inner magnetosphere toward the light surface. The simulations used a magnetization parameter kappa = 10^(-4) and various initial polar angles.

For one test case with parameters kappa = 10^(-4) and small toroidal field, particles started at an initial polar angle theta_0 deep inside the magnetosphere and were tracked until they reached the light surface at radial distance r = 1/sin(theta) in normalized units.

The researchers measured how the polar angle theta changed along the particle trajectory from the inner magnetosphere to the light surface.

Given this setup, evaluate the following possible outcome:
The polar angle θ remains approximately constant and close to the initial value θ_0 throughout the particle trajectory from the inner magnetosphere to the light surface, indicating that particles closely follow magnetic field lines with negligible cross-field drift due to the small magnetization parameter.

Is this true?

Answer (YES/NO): YES